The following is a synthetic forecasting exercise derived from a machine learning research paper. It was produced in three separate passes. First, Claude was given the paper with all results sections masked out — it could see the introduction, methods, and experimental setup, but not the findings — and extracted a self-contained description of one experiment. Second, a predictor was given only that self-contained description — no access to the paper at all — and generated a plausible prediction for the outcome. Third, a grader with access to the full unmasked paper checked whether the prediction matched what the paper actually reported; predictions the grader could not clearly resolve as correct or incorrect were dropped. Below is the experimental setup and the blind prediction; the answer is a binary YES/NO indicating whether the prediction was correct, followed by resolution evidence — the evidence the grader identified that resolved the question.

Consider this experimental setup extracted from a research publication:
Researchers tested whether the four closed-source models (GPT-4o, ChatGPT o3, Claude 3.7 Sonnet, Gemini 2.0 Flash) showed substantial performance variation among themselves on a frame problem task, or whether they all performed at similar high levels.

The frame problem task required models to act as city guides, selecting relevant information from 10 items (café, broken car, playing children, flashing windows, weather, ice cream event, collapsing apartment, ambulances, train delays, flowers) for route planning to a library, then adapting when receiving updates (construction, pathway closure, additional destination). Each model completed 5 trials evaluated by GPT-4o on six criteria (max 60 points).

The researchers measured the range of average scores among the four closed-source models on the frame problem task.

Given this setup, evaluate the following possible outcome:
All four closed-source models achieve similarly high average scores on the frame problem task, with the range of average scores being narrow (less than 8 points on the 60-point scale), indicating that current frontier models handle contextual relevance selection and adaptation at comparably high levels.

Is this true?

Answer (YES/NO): NO